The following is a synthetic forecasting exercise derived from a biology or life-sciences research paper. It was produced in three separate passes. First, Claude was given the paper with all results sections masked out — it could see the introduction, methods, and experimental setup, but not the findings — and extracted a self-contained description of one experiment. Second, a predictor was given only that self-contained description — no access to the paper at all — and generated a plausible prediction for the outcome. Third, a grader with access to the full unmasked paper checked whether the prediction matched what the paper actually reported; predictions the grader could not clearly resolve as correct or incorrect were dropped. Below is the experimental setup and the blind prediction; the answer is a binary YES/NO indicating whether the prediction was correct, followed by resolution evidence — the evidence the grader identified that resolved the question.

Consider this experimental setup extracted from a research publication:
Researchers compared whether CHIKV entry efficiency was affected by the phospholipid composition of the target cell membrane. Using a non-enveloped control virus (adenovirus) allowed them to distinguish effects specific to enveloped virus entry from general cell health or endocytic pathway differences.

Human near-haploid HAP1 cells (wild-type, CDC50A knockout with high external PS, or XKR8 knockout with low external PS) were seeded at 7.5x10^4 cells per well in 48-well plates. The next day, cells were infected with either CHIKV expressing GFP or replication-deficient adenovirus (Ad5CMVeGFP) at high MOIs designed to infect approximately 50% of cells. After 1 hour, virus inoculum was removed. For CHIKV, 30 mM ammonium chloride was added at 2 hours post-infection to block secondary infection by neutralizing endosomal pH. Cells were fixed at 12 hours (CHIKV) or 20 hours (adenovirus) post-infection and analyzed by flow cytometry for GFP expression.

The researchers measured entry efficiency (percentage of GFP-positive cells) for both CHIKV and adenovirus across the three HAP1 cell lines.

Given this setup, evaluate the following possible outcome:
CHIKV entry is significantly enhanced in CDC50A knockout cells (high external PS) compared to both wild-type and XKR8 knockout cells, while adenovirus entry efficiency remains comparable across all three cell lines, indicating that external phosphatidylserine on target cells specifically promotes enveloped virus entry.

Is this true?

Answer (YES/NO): NO